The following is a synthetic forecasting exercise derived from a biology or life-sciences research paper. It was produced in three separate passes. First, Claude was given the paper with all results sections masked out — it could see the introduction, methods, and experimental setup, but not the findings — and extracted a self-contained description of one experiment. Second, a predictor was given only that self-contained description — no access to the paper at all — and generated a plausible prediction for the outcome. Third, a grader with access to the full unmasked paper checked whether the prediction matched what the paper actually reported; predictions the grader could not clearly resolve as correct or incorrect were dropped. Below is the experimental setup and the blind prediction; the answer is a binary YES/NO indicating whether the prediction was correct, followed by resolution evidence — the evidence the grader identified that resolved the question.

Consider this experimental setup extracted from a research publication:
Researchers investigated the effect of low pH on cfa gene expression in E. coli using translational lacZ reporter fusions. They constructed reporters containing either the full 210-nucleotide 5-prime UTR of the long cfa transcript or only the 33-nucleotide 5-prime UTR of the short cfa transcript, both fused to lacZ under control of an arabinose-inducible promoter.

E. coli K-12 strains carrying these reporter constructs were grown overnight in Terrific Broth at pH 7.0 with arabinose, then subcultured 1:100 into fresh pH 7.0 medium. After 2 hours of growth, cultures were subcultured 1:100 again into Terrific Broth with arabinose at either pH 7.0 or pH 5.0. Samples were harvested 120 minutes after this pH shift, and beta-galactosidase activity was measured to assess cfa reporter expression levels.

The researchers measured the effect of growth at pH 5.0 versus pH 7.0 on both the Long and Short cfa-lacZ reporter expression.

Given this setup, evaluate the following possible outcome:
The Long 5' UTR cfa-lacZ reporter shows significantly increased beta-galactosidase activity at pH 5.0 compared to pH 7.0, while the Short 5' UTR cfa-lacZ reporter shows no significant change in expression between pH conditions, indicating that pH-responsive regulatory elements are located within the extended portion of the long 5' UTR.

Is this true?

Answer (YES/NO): YES